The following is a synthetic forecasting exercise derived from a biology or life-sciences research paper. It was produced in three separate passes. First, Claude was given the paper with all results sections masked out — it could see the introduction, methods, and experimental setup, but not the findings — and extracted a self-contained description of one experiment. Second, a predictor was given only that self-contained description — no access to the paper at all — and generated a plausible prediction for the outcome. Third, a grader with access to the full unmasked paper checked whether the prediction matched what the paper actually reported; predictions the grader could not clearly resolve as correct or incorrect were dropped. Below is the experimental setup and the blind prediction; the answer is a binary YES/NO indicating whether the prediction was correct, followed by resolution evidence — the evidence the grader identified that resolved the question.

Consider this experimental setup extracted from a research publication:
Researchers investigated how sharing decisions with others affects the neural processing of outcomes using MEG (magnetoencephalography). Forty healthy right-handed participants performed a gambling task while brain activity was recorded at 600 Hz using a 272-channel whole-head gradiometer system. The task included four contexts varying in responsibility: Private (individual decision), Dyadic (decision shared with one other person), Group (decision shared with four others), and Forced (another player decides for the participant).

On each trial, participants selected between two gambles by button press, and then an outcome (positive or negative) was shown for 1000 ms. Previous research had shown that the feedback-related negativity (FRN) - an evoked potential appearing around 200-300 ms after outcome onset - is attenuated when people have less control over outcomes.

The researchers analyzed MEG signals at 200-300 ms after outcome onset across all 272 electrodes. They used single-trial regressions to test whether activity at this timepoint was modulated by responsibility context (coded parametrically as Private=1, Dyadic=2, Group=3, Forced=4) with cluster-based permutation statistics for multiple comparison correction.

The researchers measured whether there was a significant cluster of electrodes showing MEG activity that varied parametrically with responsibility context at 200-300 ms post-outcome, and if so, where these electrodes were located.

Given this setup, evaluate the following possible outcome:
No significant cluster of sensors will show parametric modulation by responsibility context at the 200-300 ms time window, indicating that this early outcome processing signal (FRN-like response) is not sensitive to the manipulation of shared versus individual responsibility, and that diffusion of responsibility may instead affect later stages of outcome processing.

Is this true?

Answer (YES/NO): NO